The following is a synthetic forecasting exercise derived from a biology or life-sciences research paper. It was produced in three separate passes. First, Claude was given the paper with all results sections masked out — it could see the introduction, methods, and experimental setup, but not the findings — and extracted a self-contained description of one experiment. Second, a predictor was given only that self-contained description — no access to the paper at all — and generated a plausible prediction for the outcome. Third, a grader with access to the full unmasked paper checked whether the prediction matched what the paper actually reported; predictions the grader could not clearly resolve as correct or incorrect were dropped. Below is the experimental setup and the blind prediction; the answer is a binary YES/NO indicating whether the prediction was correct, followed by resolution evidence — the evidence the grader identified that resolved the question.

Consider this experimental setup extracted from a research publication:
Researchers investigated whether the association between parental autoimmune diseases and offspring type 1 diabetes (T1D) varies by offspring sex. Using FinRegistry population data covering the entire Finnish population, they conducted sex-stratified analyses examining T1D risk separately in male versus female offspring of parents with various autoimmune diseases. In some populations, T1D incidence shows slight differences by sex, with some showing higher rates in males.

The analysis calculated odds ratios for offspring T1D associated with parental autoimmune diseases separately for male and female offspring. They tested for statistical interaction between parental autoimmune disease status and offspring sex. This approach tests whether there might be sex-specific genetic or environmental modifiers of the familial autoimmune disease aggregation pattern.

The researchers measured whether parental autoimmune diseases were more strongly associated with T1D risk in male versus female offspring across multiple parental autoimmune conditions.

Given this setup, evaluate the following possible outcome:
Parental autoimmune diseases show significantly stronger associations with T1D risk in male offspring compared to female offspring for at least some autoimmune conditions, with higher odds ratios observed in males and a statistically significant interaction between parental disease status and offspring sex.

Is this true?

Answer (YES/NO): NO